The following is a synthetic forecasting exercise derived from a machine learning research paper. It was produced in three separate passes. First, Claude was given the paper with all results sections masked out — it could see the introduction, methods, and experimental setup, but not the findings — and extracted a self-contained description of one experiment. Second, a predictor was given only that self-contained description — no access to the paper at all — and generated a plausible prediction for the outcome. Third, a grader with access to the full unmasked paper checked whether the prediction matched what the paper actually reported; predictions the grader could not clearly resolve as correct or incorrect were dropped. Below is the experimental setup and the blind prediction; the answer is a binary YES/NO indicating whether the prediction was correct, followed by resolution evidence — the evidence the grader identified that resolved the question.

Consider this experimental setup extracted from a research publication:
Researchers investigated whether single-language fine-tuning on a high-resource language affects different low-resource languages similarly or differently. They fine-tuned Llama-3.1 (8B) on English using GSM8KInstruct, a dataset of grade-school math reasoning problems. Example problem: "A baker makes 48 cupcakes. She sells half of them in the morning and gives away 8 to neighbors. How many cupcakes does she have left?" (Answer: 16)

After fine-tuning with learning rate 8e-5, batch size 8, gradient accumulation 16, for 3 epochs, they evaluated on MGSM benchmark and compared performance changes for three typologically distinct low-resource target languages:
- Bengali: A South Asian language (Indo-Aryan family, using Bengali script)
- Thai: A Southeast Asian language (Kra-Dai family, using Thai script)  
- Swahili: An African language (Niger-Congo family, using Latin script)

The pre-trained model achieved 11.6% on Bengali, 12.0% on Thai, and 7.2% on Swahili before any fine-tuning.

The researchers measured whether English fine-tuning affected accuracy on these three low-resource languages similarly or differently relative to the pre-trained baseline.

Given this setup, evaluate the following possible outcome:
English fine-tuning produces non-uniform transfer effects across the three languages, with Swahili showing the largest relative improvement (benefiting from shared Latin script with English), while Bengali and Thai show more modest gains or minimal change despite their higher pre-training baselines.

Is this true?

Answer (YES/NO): NO